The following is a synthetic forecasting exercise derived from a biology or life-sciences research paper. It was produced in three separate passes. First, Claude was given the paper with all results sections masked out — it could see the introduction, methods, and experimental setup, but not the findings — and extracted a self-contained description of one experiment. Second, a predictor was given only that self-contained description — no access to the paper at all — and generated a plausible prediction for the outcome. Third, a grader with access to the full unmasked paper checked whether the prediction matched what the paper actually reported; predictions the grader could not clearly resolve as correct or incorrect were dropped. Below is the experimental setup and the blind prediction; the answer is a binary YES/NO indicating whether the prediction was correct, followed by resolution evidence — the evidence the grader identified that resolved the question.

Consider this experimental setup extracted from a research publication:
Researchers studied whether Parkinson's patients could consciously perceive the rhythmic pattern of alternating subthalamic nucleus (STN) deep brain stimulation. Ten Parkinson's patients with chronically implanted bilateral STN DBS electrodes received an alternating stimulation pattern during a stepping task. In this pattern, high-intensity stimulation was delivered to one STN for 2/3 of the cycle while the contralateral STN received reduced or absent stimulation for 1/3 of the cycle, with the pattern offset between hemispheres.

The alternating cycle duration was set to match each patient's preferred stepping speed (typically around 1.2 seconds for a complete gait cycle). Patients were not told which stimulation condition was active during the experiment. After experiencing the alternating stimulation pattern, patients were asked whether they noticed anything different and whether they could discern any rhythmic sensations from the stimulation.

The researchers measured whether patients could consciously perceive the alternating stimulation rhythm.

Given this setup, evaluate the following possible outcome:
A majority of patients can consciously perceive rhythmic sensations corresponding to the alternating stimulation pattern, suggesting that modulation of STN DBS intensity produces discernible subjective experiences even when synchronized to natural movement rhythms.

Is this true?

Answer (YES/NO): NO